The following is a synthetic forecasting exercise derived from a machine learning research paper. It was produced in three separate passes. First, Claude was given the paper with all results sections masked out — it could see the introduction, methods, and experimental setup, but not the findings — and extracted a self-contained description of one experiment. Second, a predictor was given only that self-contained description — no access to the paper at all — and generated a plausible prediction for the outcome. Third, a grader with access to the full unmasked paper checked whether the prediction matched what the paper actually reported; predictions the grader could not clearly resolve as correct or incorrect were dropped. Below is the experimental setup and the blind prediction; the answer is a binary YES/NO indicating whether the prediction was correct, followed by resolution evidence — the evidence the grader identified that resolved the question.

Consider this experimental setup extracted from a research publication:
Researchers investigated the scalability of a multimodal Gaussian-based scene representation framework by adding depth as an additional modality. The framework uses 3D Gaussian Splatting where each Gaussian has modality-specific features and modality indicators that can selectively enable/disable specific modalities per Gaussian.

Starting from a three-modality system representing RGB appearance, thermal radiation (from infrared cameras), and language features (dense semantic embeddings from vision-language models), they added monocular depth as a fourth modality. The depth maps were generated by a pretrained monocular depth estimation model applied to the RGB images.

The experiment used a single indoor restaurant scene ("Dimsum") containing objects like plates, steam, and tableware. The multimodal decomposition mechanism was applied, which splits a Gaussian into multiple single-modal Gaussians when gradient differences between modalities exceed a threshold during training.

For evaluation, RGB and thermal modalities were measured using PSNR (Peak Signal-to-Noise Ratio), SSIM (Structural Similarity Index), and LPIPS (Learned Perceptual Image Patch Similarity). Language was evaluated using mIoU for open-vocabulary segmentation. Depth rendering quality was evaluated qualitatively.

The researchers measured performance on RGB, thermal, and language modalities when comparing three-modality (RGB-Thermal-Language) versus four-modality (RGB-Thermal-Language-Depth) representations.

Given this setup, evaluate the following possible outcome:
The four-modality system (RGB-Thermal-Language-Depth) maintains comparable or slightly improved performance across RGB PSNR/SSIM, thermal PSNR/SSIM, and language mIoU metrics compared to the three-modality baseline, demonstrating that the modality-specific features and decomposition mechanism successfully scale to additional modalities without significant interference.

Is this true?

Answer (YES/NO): YES